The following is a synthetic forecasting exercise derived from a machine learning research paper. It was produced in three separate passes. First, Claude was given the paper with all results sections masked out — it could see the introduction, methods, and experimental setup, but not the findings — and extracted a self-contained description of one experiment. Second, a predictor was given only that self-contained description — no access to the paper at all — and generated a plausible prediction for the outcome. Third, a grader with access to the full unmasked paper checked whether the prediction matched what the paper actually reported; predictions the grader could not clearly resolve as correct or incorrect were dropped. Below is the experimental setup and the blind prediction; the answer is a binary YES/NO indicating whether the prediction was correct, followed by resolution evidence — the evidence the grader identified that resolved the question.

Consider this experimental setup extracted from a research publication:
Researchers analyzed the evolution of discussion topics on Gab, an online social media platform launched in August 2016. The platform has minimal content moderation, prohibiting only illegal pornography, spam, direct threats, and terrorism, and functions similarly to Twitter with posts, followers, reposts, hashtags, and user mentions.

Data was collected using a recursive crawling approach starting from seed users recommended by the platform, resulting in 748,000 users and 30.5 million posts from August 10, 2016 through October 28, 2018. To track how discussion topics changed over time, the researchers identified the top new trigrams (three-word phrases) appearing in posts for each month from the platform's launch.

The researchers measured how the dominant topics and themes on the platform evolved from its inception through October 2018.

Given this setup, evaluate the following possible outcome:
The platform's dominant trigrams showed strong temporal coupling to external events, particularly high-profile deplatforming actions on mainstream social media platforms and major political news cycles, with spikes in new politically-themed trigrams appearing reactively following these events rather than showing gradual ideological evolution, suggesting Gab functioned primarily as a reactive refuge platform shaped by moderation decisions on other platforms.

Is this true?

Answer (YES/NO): NO